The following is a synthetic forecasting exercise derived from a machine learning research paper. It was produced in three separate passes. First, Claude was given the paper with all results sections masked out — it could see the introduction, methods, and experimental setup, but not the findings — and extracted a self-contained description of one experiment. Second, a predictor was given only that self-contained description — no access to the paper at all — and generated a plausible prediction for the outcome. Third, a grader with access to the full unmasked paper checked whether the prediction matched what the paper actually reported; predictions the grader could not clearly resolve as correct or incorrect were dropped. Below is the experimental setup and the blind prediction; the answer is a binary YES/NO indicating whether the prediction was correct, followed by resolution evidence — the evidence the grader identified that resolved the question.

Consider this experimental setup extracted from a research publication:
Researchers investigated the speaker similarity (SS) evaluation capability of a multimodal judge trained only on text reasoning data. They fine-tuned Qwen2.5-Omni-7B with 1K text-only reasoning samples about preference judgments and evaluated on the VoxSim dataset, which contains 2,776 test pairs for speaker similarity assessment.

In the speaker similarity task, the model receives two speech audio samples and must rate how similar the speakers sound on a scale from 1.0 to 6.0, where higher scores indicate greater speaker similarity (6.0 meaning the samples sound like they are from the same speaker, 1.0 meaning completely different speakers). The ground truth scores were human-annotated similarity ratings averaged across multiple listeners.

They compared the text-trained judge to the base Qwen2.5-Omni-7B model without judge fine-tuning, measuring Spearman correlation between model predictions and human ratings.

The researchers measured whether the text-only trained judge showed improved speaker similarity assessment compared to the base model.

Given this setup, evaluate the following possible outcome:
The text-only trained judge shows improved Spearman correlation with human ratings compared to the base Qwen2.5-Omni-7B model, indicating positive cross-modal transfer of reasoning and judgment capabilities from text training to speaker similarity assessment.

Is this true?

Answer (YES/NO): YES